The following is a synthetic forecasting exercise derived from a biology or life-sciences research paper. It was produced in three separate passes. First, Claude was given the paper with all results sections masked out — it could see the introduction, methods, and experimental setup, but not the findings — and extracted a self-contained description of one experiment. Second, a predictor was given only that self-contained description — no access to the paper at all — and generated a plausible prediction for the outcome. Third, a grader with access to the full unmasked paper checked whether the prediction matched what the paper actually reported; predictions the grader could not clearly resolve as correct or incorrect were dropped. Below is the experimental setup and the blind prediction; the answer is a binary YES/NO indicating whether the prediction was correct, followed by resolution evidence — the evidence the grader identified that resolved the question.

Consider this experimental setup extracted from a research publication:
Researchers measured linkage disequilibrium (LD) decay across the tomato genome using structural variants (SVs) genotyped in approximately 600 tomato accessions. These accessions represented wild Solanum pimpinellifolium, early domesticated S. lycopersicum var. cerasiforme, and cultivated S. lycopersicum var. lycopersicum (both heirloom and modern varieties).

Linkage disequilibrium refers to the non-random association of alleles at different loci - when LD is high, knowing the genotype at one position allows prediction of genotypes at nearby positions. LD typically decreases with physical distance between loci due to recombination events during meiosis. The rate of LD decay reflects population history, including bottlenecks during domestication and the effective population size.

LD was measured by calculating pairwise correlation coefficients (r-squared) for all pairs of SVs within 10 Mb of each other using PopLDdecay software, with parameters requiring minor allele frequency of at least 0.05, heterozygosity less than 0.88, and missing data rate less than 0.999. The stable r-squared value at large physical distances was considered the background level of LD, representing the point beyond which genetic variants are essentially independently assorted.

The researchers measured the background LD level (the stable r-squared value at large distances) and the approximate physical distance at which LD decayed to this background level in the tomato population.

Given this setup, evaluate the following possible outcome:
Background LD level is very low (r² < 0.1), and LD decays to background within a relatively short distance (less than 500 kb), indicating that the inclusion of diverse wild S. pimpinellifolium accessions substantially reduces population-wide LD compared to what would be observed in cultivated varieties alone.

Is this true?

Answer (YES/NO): NO